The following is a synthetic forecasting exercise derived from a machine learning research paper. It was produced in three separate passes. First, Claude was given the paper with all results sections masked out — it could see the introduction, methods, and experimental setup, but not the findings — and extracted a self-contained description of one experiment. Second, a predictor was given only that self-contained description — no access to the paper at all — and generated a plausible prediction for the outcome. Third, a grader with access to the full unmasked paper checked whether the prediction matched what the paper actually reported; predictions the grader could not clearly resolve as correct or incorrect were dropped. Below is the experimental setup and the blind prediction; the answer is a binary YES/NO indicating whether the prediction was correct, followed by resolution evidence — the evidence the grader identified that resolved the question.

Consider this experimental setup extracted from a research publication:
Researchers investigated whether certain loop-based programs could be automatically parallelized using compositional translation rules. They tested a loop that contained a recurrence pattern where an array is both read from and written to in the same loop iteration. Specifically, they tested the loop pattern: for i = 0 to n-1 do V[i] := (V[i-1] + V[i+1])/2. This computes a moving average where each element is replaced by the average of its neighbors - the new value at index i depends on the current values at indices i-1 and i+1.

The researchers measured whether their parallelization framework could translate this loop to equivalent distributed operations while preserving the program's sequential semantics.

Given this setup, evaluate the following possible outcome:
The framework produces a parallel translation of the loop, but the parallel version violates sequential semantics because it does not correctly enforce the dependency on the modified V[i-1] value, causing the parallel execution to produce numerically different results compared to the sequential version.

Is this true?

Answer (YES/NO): NO